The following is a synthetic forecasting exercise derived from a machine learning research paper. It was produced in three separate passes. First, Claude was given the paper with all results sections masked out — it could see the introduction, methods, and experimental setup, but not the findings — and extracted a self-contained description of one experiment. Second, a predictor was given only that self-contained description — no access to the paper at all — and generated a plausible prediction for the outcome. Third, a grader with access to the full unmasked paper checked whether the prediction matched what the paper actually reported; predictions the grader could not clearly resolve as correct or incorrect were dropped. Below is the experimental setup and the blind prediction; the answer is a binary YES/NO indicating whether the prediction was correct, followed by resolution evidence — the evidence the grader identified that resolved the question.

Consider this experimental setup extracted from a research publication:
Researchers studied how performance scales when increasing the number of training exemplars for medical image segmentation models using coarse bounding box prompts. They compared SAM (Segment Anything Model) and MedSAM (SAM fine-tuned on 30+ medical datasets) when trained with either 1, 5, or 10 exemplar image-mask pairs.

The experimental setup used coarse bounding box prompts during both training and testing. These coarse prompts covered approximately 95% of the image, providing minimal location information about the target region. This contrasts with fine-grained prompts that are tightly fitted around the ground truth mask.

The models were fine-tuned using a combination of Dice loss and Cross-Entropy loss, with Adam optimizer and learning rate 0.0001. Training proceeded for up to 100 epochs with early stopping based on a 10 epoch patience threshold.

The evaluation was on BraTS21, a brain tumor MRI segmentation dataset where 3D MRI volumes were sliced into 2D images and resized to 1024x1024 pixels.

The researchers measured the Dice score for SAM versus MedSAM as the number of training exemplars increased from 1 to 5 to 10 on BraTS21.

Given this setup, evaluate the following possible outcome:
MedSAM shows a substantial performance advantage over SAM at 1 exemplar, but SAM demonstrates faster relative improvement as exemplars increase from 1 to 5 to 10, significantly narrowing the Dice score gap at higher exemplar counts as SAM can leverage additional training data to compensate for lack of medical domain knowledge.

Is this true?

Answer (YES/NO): NO